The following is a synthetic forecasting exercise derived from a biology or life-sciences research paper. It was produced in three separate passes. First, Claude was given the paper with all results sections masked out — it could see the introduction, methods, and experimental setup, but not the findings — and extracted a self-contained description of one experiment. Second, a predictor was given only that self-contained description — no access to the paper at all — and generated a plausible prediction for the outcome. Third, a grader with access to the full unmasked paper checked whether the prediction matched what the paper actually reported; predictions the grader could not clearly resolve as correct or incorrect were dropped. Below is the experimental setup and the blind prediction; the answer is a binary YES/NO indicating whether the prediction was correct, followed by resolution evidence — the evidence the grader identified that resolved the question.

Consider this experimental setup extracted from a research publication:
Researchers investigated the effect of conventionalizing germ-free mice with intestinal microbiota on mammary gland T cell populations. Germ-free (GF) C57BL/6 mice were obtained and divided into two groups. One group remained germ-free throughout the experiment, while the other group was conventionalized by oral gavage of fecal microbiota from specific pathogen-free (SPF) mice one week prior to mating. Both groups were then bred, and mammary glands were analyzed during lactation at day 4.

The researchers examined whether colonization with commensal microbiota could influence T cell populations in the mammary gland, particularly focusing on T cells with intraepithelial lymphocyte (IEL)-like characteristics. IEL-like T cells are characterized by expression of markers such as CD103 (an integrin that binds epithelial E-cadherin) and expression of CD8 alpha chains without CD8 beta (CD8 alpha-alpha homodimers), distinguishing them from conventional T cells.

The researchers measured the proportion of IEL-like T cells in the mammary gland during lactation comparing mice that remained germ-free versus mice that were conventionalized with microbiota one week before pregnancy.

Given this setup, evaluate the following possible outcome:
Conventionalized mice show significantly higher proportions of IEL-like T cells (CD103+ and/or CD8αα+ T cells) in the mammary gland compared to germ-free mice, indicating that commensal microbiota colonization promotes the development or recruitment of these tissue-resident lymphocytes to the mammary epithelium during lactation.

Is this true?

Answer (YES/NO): NO